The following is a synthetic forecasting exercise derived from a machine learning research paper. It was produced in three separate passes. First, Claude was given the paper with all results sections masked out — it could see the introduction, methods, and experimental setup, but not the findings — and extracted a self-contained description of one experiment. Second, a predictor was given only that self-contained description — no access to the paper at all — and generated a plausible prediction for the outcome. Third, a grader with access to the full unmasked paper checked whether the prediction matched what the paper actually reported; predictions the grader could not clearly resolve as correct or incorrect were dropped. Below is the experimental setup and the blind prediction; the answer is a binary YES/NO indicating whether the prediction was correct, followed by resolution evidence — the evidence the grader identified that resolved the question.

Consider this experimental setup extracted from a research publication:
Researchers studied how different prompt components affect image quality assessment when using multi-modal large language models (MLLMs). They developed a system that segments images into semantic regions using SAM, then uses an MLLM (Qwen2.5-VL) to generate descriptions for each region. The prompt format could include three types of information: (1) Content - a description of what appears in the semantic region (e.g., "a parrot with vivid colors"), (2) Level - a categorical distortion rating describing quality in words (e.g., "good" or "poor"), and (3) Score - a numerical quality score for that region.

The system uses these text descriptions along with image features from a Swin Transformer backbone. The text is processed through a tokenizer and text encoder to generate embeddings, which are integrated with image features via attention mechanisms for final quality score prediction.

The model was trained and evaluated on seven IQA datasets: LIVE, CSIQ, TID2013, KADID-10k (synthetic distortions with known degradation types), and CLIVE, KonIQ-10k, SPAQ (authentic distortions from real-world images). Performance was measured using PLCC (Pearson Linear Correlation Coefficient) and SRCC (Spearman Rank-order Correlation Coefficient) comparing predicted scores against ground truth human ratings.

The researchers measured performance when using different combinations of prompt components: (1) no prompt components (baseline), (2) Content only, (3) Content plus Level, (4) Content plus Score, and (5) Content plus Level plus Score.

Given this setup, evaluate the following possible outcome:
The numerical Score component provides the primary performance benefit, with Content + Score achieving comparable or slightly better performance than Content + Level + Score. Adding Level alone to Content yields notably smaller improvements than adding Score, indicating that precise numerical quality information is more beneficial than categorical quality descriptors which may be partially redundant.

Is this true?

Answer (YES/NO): NO